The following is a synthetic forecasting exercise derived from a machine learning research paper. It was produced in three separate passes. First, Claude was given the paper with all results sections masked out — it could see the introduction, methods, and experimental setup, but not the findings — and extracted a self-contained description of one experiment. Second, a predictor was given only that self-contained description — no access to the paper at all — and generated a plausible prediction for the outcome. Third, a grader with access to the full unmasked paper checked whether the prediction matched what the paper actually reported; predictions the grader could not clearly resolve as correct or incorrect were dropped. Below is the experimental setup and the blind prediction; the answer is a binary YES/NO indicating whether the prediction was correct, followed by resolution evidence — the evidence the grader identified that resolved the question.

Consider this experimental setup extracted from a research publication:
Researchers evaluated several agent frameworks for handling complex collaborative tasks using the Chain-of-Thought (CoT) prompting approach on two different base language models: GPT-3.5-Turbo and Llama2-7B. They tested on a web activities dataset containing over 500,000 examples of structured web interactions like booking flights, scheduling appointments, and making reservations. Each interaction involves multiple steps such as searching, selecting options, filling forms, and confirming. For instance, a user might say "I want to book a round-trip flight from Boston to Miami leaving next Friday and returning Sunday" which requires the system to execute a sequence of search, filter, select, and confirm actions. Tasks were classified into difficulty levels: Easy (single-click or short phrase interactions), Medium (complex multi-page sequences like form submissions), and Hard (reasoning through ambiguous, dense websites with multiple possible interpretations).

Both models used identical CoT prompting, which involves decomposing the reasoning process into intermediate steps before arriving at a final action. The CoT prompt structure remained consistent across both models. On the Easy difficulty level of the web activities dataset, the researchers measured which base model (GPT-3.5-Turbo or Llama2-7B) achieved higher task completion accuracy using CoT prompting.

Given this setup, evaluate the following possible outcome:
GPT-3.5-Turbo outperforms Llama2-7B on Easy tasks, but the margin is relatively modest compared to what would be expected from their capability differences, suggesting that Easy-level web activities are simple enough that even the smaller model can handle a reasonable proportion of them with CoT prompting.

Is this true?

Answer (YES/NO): YES